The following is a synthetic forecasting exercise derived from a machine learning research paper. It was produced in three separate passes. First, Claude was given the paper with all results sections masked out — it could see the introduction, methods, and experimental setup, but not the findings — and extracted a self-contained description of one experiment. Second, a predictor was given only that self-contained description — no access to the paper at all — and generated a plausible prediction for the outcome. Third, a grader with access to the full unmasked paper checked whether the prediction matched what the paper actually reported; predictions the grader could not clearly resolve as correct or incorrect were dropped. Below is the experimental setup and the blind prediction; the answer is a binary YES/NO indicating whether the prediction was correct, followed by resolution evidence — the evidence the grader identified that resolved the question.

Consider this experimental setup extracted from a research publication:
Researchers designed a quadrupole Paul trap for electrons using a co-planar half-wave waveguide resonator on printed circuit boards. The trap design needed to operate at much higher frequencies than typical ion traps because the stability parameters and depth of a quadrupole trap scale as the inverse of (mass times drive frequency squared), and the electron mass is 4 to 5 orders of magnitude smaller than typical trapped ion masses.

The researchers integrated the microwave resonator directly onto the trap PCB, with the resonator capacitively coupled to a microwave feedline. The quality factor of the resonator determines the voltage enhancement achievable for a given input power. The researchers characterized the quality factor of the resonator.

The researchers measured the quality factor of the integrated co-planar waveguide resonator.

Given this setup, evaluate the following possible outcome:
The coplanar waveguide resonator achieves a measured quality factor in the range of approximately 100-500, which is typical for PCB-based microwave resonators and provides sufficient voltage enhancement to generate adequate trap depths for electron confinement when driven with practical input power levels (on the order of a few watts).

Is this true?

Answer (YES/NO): NO